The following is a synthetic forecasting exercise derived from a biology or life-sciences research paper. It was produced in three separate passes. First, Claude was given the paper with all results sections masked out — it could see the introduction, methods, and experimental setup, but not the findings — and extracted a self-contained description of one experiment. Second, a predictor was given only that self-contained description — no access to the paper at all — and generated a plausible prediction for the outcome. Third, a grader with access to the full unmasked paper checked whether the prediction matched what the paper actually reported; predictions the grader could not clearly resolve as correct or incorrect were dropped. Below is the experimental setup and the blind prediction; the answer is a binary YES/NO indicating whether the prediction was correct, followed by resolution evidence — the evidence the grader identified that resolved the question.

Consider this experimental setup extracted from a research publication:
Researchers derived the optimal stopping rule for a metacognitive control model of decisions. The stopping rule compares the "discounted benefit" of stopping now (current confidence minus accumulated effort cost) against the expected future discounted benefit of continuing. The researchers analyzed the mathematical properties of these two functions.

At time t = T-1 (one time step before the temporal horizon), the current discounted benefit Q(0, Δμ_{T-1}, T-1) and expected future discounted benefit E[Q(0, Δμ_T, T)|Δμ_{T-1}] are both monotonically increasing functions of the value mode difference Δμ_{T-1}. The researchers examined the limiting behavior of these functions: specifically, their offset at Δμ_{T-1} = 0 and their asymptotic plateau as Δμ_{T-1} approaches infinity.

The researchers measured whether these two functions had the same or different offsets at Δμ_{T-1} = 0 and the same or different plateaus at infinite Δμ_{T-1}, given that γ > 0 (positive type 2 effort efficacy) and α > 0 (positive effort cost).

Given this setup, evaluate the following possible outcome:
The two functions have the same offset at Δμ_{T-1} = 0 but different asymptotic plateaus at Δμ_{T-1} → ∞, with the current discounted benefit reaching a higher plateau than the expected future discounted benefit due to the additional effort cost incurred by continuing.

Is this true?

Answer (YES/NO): NO